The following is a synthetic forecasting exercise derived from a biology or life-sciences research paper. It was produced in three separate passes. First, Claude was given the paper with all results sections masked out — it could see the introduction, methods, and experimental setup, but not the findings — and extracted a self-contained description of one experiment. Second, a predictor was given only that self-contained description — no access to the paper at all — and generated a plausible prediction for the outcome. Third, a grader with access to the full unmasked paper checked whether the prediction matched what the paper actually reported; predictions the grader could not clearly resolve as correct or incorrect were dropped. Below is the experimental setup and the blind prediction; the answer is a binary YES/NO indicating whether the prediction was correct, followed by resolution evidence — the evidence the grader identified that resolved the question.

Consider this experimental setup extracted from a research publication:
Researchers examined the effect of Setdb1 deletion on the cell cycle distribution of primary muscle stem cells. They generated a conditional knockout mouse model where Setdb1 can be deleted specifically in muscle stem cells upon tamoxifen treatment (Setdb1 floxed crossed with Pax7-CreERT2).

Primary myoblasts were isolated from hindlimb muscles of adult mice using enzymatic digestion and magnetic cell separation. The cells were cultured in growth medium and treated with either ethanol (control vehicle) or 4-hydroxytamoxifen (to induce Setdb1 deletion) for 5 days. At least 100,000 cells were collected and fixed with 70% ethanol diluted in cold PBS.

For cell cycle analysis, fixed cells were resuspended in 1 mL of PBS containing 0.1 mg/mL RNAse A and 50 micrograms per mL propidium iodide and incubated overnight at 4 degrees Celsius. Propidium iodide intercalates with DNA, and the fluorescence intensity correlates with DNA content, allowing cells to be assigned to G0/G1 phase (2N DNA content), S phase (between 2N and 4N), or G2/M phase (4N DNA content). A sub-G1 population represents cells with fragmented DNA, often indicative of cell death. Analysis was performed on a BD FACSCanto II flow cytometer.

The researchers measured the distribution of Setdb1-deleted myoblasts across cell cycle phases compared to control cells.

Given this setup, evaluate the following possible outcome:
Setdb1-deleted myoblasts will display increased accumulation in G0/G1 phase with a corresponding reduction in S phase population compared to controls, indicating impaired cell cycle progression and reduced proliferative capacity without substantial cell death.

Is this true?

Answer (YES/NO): NO